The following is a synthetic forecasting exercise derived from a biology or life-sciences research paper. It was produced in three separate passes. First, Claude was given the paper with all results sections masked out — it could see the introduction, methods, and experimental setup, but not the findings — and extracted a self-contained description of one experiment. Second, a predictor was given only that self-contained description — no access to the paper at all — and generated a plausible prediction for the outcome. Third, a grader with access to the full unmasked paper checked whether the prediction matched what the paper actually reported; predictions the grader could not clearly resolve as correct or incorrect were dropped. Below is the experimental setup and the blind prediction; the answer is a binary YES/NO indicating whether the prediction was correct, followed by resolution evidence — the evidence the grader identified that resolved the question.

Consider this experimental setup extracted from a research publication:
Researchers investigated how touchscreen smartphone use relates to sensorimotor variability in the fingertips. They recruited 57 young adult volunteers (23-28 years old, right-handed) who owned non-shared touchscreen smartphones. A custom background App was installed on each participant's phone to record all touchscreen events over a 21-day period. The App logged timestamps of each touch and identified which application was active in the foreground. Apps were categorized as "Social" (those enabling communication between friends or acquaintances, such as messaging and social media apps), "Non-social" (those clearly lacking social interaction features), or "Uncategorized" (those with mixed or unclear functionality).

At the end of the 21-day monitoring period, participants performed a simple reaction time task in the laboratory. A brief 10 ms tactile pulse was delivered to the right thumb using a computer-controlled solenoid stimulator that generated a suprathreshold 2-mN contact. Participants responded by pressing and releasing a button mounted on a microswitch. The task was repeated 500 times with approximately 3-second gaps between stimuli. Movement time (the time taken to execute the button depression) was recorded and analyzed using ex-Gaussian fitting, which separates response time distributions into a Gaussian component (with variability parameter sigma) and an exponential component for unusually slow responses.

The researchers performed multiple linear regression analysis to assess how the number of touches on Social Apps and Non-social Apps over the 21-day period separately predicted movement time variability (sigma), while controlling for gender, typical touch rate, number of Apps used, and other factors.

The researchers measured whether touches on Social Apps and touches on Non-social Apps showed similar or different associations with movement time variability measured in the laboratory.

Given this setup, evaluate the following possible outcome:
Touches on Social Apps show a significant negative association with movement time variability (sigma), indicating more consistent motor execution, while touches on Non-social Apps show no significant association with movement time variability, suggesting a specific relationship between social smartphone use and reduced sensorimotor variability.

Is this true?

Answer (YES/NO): NO